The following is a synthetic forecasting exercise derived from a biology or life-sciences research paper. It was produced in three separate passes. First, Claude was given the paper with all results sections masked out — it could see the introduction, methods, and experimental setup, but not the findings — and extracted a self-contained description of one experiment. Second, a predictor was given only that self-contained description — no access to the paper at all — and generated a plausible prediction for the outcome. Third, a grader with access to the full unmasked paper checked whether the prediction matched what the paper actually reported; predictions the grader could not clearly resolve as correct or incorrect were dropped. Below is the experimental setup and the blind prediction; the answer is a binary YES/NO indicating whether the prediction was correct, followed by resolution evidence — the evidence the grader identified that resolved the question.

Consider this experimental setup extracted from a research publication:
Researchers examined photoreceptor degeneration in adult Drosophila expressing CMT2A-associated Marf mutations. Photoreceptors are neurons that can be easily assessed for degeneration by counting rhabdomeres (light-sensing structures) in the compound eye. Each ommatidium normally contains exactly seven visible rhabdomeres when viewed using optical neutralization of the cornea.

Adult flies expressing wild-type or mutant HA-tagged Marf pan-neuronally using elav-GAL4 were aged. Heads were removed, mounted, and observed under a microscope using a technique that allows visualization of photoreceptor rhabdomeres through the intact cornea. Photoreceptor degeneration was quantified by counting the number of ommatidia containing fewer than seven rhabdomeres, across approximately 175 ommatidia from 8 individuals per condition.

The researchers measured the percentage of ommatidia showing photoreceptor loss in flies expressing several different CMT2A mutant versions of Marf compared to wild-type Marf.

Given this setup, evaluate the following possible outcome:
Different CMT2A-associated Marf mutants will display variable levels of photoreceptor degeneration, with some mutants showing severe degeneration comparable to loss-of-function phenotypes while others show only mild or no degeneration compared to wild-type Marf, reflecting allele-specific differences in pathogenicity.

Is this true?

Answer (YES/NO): YES